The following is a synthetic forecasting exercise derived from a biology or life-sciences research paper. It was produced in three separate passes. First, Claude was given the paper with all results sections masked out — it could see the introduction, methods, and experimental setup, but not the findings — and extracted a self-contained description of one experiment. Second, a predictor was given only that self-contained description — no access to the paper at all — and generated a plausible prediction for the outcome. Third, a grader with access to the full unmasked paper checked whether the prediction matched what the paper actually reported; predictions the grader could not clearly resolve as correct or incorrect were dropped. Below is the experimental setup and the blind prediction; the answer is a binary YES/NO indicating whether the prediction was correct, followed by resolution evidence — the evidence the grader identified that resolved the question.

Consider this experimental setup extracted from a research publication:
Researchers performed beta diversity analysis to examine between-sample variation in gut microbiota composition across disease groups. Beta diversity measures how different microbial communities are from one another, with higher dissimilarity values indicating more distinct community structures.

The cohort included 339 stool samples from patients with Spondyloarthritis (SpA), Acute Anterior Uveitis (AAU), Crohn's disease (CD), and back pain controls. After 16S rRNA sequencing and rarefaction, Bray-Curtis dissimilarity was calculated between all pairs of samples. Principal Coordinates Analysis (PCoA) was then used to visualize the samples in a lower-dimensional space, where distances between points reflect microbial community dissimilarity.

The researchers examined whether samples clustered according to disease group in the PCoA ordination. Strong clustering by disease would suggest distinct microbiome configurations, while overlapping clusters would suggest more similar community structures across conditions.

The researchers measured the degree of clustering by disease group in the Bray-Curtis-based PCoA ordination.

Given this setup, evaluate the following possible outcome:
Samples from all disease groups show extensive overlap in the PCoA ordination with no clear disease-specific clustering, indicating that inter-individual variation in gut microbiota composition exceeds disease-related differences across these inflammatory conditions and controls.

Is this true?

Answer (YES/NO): YES